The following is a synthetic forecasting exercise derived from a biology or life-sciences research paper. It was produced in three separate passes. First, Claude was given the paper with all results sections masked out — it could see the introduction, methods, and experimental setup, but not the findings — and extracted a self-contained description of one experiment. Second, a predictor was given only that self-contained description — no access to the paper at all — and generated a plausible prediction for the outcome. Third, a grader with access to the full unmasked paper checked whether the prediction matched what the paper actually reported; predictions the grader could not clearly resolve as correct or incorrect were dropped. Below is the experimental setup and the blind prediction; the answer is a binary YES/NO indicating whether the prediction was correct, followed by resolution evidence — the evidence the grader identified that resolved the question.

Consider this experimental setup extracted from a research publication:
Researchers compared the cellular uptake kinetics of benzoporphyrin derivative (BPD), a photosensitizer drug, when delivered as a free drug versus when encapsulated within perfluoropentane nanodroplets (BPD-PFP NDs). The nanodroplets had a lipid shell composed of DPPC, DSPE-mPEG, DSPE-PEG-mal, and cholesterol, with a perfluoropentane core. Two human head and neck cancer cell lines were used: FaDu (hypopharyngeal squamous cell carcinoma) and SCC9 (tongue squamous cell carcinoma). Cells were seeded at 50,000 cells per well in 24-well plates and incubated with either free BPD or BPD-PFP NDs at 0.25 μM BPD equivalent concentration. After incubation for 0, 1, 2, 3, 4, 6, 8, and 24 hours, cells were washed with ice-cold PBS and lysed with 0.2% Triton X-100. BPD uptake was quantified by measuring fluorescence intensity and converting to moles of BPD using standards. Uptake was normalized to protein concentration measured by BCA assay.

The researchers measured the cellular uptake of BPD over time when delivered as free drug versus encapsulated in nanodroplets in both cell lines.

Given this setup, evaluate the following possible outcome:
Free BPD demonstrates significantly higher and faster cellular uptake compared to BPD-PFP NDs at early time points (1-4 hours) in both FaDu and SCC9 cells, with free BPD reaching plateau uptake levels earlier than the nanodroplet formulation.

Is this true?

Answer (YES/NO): NO